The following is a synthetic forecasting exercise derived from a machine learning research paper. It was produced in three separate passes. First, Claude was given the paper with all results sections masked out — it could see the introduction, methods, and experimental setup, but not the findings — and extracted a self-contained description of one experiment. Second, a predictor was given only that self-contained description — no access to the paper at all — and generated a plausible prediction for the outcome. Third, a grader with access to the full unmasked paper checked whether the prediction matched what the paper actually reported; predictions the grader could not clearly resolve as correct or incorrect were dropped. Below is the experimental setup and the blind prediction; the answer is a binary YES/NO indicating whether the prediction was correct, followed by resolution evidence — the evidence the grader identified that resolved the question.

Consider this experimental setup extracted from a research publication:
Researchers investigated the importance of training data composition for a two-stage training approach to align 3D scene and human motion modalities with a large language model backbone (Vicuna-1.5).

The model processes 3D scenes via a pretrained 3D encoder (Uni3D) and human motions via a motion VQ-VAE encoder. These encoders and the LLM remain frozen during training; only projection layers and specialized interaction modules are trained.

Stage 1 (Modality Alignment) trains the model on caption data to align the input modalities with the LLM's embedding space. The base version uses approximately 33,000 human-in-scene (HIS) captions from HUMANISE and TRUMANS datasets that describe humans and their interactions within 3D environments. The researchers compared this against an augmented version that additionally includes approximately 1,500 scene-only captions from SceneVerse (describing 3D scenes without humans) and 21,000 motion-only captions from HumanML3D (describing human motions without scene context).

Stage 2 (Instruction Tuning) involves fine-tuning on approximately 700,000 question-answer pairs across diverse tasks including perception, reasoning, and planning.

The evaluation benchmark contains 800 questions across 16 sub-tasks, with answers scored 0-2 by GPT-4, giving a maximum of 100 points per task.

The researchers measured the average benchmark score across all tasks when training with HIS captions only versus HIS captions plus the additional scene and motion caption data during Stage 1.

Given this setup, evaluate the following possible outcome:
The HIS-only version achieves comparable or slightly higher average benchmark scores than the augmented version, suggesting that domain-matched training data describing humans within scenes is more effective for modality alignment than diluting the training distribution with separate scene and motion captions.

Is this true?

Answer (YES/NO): NO